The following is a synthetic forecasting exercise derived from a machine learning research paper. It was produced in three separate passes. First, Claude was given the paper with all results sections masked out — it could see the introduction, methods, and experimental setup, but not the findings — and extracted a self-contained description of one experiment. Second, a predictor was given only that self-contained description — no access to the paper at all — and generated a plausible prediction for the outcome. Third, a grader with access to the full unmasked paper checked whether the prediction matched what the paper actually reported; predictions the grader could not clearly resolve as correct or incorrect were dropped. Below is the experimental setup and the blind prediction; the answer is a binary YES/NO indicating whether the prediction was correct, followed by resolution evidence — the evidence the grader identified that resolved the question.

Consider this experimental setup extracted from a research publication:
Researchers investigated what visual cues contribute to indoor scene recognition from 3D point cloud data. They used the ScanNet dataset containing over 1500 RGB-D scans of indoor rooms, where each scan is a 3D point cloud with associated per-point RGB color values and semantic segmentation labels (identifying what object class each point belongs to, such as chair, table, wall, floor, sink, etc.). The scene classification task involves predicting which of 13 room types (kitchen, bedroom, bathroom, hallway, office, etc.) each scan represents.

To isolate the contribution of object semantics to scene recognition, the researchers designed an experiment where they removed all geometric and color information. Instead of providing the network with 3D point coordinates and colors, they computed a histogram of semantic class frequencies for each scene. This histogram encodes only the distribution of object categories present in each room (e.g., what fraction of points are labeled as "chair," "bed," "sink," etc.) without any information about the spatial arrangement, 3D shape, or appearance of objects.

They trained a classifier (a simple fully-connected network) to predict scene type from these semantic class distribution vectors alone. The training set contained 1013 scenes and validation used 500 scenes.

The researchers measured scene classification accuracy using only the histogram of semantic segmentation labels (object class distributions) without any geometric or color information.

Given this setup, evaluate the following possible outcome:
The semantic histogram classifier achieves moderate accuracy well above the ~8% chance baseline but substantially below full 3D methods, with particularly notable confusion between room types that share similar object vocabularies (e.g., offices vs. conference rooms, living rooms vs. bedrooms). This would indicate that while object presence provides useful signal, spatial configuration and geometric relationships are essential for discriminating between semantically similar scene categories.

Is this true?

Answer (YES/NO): NO